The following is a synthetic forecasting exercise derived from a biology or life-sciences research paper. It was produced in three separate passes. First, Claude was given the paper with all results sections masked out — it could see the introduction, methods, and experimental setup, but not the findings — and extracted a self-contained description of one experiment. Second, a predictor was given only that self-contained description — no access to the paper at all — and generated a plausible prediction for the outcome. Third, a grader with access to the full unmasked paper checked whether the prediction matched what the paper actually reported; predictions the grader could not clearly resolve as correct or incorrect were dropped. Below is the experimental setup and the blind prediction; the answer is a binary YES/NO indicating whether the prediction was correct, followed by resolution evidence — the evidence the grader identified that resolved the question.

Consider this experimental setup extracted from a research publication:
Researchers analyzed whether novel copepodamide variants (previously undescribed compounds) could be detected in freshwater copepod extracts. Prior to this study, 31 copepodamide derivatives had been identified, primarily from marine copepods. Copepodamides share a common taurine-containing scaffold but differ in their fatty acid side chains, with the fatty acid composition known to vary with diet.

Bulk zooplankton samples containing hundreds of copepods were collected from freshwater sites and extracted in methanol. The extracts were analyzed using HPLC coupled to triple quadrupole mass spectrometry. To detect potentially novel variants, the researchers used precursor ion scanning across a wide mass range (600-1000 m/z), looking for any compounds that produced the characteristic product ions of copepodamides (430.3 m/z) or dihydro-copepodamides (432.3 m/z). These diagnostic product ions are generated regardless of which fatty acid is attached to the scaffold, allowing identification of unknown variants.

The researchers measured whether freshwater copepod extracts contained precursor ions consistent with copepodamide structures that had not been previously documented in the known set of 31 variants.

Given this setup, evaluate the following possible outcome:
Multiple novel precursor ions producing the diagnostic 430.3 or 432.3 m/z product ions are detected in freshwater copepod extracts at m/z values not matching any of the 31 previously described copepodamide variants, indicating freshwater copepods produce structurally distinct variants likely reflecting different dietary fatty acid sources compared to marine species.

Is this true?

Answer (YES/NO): YES